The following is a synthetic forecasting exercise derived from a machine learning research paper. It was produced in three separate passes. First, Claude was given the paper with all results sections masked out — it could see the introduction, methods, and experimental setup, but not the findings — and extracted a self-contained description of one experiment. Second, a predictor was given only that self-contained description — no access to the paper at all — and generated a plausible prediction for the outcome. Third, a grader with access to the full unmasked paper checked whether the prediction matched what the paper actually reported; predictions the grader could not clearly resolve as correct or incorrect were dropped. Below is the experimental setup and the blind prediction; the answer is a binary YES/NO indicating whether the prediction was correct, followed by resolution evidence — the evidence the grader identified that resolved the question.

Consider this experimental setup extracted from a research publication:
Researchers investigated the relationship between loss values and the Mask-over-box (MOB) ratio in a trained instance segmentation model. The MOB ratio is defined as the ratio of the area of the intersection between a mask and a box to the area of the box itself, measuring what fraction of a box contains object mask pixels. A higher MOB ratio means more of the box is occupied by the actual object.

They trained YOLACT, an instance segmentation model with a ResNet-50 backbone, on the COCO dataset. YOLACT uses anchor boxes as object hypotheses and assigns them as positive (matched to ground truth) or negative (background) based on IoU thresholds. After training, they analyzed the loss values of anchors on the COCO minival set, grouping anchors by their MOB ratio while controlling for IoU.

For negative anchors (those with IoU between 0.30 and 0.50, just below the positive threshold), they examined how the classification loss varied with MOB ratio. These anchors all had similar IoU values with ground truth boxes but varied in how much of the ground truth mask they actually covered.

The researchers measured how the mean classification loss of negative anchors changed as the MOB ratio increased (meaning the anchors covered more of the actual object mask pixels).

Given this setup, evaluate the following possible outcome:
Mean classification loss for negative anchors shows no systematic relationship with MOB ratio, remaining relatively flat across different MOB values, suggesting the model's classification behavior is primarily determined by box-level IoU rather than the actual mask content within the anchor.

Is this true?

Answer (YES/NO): NO